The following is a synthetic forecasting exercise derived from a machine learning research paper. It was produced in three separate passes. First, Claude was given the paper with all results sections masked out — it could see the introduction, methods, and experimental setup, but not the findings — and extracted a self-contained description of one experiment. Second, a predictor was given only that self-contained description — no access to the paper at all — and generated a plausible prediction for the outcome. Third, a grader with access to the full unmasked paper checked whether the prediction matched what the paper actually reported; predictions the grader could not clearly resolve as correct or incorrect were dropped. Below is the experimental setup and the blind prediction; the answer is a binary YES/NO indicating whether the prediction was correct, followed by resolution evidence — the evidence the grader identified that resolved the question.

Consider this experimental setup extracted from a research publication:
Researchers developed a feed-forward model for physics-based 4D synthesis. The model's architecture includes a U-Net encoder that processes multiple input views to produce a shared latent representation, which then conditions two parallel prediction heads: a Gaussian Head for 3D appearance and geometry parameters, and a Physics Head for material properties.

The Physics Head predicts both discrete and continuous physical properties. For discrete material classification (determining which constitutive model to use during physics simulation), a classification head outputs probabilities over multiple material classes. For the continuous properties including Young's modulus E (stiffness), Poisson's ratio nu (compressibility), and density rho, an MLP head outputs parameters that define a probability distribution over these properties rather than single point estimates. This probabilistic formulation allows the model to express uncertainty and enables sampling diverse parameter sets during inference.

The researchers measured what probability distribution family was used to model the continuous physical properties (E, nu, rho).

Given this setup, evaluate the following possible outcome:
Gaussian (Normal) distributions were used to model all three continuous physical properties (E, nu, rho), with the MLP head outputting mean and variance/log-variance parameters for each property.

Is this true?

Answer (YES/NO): YES